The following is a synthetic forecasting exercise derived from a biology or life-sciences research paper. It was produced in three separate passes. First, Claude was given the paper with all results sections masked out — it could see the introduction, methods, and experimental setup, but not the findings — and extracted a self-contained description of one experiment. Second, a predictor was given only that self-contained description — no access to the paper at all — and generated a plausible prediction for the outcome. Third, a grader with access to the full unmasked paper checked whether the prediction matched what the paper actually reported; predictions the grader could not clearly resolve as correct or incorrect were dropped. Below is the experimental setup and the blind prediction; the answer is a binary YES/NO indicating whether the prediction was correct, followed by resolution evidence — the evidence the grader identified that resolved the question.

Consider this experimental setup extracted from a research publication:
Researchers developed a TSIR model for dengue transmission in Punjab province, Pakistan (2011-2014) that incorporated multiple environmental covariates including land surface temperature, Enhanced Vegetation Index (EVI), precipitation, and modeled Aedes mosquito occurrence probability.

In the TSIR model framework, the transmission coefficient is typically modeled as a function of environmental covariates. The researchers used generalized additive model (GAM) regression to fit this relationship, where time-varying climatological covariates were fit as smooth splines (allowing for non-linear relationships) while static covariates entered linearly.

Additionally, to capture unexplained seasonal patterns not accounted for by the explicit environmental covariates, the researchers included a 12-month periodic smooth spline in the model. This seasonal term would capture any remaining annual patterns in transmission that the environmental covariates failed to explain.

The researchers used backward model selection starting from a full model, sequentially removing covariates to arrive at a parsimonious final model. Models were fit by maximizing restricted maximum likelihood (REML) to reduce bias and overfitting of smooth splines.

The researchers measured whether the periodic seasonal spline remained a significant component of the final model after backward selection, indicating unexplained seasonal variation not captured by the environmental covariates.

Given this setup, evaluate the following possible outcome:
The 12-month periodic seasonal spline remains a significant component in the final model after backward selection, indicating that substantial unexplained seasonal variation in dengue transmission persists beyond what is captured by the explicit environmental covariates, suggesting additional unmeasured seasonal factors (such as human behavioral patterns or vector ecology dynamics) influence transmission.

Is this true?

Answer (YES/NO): YES